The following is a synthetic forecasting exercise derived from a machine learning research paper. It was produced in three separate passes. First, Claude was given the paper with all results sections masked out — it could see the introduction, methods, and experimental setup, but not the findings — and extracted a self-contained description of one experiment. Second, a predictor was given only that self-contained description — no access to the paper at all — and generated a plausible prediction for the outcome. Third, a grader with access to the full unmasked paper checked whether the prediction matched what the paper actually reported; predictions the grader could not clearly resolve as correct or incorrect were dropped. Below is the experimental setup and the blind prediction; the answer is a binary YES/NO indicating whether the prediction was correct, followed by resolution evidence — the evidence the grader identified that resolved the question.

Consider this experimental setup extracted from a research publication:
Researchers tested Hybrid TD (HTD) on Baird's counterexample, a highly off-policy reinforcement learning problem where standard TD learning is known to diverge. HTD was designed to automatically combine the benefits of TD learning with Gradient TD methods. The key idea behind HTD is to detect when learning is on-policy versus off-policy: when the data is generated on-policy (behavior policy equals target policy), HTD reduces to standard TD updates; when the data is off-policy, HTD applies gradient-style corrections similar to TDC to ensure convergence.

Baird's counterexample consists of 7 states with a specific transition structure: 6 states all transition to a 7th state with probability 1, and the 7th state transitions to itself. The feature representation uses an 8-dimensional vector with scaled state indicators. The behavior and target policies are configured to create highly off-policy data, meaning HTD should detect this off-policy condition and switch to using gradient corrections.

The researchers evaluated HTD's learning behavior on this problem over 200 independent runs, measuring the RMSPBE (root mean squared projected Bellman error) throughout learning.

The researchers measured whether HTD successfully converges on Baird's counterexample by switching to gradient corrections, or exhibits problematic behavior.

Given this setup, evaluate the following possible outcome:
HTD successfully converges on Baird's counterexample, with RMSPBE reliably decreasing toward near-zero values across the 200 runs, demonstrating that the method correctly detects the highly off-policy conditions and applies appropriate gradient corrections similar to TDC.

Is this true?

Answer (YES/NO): NO